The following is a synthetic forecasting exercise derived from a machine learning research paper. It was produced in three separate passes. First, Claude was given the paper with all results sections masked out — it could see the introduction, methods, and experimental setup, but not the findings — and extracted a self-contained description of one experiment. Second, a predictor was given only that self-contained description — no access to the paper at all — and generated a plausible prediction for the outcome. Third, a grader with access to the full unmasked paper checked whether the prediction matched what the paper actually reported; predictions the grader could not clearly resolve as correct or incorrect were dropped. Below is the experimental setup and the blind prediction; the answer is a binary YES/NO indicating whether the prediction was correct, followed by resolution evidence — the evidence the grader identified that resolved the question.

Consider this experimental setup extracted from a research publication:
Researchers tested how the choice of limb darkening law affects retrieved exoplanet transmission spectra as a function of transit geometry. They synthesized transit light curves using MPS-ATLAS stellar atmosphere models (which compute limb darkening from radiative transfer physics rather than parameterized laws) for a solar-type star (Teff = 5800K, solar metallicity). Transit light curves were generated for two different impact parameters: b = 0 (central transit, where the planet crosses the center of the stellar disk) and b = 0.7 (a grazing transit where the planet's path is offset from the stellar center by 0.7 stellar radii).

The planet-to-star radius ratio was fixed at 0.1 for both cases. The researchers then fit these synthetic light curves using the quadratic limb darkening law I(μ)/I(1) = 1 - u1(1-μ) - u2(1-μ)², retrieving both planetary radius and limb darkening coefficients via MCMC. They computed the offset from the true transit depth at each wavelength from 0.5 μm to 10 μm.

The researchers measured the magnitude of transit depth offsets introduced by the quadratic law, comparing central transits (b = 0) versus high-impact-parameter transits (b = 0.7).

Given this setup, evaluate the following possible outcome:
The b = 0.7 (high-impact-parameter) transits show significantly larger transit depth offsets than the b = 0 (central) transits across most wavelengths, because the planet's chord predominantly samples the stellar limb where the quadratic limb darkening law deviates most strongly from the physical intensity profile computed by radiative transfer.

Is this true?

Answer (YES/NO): YES